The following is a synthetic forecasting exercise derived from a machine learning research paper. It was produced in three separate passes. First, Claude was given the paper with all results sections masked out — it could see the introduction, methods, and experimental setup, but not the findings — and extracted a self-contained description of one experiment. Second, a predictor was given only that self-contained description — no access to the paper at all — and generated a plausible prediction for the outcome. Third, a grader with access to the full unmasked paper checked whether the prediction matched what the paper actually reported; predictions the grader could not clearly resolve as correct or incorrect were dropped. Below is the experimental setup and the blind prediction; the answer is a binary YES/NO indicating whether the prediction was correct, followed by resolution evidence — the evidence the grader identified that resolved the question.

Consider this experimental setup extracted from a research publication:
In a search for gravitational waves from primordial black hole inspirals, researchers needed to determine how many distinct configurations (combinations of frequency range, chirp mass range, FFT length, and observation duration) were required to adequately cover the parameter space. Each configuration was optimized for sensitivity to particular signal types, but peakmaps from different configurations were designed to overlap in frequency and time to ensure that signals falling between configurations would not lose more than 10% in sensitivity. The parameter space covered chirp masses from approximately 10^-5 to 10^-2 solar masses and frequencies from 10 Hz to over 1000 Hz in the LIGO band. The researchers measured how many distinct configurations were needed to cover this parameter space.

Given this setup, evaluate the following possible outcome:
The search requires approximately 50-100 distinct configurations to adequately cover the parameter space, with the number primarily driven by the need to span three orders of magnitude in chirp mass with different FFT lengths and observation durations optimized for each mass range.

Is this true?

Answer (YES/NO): NO